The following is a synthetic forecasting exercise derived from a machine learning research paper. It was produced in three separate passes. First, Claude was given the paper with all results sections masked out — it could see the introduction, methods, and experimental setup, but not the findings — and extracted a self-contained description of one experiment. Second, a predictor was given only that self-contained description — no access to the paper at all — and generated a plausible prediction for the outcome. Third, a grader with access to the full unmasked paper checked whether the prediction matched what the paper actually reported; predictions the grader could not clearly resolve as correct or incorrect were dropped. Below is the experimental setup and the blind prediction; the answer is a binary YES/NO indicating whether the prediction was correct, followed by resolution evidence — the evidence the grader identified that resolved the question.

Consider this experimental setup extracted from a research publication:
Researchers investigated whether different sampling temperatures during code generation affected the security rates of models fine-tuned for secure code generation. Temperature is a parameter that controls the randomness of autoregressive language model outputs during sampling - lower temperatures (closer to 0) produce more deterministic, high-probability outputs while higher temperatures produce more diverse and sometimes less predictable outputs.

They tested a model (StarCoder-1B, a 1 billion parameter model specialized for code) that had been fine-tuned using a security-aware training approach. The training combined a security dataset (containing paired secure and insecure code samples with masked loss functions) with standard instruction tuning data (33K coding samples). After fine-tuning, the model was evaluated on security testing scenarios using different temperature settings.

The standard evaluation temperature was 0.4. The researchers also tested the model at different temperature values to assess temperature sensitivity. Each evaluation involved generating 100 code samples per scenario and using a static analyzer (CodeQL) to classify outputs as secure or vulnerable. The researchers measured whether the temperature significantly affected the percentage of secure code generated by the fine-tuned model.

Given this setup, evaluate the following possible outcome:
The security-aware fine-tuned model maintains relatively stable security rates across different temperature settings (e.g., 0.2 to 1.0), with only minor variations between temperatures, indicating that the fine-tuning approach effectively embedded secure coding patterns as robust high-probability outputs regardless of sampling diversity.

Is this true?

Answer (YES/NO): YES